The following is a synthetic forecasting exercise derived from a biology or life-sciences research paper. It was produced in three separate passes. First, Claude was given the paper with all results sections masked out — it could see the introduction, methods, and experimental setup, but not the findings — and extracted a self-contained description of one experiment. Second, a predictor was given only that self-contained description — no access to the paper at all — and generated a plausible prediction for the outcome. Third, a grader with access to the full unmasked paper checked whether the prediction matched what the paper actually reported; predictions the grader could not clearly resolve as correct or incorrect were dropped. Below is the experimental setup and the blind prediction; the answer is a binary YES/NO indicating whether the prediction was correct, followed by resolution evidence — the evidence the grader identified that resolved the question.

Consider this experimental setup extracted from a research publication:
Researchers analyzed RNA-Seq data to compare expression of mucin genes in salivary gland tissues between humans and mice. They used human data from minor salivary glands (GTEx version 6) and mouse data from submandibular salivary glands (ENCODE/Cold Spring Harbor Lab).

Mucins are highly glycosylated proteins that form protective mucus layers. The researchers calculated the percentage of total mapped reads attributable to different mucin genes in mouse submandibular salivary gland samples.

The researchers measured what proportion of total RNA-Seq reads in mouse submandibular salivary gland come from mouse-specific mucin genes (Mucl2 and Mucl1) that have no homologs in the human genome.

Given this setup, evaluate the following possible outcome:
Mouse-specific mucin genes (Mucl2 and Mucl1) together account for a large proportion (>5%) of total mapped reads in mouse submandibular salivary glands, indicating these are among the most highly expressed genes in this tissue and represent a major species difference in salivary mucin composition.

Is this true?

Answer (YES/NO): YES